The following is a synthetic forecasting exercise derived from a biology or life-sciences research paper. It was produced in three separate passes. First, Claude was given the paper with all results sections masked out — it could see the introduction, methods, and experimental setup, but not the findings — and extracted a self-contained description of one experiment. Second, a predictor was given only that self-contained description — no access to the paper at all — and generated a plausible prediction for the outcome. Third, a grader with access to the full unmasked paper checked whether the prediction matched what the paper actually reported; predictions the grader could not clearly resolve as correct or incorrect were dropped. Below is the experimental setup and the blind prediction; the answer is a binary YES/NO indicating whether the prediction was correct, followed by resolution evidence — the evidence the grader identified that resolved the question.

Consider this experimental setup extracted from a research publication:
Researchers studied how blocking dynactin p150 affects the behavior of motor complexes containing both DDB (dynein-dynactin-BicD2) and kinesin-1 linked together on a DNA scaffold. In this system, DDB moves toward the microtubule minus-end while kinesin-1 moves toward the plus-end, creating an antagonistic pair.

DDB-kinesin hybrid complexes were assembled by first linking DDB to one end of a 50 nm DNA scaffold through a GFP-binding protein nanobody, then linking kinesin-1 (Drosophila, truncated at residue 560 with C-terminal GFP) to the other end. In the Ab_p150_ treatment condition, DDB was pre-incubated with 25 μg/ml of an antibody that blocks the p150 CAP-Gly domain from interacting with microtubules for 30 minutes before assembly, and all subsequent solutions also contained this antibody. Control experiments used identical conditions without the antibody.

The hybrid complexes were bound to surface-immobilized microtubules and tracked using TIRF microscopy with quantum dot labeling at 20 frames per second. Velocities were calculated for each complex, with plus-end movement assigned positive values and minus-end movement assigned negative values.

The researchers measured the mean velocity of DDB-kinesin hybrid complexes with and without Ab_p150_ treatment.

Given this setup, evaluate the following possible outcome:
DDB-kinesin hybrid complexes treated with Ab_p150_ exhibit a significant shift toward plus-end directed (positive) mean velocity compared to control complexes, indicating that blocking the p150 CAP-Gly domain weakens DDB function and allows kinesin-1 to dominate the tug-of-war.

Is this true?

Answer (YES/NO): YES